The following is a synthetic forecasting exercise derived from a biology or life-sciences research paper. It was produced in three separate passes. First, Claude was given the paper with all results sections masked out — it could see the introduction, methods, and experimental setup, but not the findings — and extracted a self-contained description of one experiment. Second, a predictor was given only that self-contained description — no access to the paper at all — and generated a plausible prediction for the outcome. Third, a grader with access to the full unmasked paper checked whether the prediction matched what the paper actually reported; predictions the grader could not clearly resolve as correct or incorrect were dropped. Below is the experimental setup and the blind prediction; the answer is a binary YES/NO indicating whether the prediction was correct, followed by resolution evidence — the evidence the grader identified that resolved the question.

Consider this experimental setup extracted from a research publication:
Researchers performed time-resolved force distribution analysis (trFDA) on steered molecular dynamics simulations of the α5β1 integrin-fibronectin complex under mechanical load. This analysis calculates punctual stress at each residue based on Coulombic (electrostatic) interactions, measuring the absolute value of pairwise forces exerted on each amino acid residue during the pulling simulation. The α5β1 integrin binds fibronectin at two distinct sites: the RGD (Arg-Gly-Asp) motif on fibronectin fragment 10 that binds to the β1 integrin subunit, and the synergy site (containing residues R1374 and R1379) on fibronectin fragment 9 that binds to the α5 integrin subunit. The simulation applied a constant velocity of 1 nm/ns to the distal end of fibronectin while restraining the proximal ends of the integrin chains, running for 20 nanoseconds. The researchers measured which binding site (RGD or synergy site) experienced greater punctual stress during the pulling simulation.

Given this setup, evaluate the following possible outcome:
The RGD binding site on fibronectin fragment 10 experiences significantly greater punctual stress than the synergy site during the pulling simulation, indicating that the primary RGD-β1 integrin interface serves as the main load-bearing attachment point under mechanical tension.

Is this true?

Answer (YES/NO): NO